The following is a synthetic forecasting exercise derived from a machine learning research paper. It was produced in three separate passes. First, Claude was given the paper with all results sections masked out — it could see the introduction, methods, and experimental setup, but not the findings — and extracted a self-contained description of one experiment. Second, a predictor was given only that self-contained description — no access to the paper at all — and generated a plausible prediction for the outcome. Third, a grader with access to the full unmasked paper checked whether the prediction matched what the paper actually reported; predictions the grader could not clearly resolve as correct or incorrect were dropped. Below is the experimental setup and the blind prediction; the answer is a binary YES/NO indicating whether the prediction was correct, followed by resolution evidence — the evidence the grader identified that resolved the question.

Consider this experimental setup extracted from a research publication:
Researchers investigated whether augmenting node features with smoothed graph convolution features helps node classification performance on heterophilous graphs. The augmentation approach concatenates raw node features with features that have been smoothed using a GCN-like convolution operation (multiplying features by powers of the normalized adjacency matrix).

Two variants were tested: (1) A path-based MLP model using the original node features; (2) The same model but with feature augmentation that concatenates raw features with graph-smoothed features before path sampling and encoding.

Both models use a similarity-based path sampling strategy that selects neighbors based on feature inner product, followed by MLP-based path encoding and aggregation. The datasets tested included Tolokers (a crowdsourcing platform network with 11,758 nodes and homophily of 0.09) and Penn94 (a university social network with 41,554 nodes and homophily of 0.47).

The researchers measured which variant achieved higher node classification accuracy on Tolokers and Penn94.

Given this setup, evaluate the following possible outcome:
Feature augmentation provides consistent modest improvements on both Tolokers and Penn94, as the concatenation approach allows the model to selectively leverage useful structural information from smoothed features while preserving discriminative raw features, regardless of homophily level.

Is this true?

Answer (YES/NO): NO